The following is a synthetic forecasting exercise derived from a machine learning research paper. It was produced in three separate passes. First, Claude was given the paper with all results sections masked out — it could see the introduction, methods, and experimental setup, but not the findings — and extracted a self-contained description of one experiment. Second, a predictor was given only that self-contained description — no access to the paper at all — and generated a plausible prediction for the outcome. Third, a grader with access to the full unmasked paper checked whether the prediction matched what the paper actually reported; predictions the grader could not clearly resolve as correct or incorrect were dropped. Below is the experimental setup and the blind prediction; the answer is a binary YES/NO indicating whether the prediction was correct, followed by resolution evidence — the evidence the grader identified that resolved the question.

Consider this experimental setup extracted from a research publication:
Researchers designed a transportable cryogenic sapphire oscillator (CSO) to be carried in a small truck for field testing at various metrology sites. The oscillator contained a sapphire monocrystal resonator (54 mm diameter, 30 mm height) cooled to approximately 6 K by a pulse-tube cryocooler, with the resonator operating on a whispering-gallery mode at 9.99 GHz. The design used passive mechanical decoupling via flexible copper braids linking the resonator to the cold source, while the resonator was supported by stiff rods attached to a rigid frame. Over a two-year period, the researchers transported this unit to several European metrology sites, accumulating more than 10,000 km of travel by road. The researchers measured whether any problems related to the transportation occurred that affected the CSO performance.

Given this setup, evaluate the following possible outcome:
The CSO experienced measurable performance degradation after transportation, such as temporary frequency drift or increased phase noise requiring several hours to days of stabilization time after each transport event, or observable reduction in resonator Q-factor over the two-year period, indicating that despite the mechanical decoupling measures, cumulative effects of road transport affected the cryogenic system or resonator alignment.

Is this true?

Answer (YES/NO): NO